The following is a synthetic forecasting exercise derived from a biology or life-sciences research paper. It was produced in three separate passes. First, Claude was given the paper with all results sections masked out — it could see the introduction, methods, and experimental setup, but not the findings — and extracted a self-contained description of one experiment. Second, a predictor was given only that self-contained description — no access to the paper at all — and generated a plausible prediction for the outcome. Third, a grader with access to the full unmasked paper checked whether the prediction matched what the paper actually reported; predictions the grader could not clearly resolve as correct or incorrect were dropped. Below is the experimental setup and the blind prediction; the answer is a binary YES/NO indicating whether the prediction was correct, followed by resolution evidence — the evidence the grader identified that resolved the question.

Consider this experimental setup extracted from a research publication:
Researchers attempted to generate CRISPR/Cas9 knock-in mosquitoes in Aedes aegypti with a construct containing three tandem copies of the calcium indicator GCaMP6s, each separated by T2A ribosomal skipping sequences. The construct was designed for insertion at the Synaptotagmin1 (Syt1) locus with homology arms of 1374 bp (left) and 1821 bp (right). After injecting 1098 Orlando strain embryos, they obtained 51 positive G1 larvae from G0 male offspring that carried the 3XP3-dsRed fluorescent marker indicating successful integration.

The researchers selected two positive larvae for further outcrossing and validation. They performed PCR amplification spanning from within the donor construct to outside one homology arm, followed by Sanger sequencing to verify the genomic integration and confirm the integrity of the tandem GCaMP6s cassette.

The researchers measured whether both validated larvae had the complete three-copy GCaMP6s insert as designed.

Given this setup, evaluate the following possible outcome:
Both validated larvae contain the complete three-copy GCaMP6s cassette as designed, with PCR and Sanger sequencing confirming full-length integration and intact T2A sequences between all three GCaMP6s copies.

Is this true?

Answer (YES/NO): NO